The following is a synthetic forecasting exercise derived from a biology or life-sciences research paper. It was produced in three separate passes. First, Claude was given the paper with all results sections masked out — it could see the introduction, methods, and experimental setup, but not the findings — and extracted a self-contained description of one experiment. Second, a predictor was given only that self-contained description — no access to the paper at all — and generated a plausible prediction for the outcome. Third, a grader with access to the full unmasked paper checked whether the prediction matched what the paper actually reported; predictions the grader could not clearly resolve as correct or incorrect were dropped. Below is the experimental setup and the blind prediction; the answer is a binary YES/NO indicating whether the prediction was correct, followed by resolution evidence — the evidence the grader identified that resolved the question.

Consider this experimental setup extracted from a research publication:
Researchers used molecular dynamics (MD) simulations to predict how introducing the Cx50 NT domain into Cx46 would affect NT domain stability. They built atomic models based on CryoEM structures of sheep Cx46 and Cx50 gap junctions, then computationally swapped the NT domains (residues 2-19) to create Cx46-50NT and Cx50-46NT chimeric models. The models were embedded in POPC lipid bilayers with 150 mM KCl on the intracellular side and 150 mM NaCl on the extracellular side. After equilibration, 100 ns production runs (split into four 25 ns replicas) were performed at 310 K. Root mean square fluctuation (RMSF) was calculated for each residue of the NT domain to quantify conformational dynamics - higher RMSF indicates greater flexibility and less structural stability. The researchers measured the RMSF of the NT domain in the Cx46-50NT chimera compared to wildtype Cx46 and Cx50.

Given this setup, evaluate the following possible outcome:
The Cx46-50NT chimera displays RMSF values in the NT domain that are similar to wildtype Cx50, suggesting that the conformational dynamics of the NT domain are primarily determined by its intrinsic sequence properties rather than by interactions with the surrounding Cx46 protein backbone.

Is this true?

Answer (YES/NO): NO